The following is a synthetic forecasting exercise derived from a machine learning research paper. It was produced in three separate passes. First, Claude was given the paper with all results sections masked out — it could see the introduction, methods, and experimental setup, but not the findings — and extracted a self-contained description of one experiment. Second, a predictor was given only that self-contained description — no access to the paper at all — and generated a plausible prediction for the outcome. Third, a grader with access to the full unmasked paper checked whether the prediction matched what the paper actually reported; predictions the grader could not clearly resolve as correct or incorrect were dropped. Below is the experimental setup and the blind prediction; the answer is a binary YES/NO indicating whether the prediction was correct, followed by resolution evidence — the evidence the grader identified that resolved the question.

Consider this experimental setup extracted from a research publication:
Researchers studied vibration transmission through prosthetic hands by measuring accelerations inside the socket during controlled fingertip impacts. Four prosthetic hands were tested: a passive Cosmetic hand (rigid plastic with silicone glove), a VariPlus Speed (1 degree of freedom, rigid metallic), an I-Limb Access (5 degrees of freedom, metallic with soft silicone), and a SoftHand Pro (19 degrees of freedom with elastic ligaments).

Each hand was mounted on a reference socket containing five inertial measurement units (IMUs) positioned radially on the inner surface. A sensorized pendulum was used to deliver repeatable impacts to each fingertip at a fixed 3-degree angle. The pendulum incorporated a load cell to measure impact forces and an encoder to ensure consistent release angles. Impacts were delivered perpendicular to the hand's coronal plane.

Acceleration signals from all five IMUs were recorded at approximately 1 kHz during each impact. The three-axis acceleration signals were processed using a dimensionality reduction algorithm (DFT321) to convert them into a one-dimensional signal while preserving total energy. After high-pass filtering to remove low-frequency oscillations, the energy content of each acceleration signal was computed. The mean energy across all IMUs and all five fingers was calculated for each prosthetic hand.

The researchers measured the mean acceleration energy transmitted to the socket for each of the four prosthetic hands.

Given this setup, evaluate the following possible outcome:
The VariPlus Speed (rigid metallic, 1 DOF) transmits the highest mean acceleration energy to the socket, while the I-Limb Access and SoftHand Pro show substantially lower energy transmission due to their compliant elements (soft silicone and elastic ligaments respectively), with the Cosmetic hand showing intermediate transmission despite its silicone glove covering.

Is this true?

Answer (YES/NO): NO